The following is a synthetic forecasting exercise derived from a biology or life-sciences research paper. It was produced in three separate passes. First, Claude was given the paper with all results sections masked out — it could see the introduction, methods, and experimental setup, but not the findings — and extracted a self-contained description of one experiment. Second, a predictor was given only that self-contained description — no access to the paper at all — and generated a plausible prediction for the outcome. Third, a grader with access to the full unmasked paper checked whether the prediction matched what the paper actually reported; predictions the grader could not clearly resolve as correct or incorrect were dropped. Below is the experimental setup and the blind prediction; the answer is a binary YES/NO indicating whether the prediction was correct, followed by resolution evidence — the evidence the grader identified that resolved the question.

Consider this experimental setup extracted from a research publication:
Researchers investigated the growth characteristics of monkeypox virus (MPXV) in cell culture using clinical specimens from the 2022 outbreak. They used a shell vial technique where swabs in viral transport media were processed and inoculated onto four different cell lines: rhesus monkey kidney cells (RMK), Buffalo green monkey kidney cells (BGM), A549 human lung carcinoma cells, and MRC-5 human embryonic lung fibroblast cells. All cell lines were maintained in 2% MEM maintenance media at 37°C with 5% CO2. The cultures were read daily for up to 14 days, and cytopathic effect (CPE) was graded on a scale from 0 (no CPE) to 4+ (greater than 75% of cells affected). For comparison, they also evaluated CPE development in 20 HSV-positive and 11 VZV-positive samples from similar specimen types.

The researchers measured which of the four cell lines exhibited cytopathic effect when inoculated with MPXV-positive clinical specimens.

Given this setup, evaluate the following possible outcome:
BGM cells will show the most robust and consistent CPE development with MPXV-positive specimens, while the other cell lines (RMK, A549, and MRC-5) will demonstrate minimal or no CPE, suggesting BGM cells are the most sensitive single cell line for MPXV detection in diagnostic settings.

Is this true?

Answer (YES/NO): NO